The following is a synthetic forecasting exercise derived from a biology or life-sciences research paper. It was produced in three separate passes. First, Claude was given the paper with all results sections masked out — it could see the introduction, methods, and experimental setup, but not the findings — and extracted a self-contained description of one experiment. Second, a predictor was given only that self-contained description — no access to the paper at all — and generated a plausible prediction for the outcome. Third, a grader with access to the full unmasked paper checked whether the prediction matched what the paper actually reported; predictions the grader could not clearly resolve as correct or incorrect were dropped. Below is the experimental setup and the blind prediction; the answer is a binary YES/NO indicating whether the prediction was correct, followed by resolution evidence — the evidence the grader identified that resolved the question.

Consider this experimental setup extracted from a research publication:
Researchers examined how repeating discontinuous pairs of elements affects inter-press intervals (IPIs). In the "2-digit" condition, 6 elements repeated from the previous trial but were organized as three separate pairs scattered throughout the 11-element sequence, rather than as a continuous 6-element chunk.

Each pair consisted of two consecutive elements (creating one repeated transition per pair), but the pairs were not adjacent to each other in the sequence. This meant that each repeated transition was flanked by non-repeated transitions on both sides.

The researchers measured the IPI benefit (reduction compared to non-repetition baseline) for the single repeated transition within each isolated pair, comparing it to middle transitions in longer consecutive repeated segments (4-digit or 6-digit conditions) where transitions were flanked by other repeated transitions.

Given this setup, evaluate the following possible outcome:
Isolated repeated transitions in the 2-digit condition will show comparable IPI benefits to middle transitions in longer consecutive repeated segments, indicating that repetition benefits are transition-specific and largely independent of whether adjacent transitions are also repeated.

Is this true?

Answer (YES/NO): NO